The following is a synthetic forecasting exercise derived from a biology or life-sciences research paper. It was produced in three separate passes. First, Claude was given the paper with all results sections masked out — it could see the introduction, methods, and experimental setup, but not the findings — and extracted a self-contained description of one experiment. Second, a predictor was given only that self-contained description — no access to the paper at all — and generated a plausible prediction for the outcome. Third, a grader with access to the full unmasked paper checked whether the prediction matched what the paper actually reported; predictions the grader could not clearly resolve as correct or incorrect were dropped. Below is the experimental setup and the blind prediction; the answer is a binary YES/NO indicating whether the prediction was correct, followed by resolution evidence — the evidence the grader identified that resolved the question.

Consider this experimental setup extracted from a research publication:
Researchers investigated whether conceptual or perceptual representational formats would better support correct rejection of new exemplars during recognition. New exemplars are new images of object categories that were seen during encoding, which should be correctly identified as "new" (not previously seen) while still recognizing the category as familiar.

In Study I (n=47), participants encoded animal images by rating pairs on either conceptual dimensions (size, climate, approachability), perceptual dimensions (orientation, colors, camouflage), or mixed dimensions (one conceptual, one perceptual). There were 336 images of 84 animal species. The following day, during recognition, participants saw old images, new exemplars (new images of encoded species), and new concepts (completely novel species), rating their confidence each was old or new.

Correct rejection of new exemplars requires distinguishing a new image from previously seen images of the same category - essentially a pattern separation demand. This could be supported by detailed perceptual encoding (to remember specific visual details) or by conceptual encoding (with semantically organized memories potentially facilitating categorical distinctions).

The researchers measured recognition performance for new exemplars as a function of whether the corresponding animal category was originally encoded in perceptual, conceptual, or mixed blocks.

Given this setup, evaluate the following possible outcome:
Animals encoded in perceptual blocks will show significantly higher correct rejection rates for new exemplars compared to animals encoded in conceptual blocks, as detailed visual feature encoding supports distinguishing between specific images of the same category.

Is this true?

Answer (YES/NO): NO